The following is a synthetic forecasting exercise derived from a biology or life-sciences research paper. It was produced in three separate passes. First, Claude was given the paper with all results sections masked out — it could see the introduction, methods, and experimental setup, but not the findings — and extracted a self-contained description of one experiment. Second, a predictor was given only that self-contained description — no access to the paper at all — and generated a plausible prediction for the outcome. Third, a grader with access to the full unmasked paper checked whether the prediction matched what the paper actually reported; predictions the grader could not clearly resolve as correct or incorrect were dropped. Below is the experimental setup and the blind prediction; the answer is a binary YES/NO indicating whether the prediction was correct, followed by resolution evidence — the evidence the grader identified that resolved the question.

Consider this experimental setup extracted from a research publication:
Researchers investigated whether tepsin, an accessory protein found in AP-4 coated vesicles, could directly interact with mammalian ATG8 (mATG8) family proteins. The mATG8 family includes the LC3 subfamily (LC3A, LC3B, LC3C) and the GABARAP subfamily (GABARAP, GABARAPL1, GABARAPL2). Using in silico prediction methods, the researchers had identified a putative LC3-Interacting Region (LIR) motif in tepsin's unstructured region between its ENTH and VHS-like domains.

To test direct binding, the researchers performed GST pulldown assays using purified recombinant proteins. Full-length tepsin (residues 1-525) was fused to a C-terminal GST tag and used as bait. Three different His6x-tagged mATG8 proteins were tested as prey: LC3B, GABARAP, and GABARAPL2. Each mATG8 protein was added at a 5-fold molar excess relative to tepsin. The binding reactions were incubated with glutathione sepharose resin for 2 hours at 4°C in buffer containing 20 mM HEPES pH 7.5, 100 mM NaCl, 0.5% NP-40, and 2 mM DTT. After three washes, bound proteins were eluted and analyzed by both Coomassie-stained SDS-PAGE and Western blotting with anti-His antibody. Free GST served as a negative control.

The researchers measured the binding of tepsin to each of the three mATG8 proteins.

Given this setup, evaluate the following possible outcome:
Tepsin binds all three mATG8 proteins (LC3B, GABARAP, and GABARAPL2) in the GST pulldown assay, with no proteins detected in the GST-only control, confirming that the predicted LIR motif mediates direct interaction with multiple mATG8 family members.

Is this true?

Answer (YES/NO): NO